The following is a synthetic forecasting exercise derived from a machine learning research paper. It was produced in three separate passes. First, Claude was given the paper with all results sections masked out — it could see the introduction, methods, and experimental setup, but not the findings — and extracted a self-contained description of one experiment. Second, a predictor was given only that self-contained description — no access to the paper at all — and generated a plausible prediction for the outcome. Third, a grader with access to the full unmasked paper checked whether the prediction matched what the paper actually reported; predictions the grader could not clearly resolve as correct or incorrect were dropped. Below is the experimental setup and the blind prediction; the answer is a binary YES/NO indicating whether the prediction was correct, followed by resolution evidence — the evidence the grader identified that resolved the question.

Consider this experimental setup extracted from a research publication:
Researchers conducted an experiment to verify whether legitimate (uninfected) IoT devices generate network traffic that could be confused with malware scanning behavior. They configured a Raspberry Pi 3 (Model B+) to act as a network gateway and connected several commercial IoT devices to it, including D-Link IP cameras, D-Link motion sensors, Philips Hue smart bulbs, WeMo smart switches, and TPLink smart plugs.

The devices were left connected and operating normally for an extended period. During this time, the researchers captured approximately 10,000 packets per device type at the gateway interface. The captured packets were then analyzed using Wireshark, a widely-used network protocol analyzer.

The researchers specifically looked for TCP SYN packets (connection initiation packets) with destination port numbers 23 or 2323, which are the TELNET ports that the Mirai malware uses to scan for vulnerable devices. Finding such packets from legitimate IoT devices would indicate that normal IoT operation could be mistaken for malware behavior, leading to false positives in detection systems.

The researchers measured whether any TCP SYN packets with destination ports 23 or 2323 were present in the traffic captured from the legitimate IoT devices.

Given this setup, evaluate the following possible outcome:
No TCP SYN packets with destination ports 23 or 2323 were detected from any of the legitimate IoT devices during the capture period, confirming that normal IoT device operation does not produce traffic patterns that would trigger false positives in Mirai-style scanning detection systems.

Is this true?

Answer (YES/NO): YES